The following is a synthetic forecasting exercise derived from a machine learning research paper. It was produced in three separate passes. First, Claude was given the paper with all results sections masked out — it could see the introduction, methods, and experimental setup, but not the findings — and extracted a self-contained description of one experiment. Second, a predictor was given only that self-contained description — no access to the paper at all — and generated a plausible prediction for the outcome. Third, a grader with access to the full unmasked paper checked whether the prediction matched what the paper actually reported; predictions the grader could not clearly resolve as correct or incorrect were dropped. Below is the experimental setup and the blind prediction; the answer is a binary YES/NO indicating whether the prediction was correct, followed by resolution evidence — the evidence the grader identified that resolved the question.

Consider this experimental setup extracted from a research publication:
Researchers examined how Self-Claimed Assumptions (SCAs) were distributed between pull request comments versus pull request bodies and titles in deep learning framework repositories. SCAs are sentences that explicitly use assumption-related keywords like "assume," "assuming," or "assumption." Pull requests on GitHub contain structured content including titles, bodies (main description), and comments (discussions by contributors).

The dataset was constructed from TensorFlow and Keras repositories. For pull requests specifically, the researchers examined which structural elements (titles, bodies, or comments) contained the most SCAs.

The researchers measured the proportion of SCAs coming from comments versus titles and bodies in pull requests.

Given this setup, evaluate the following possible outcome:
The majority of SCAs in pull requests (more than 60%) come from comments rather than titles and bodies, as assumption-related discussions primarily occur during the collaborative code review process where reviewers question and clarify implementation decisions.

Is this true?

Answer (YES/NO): YES